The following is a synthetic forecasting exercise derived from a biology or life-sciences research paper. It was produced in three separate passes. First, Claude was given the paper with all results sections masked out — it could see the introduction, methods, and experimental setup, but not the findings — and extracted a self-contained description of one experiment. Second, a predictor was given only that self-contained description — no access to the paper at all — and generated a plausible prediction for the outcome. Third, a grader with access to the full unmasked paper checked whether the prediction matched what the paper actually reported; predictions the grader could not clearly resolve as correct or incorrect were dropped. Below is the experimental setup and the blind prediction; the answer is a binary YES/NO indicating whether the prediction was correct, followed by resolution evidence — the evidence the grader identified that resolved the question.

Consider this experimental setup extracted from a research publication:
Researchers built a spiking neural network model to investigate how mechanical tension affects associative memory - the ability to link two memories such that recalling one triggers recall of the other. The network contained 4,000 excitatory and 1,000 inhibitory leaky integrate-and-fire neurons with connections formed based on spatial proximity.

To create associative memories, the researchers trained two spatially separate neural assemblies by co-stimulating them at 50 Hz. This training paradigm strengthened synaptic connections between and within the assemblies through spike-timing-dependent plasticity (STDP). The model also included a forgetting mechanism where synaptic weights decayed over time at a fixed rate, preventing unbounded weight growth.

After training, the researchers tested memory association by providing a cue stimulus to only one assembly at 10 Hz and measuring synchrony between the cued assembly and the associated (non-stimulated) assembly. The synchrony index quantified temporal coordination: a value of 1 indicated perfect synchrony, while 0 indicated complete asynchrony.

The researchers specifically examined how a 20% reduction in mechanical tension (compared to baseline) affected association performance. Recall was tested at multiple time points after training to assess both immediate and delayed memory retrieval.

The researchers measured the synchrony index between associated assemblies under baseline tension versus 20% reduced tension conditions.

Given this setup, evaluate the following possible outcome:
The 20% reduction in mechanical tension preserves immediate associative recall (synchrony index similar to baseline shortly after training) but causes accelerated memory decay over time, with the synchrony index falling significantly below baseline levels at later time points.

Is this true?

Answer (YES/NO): NO